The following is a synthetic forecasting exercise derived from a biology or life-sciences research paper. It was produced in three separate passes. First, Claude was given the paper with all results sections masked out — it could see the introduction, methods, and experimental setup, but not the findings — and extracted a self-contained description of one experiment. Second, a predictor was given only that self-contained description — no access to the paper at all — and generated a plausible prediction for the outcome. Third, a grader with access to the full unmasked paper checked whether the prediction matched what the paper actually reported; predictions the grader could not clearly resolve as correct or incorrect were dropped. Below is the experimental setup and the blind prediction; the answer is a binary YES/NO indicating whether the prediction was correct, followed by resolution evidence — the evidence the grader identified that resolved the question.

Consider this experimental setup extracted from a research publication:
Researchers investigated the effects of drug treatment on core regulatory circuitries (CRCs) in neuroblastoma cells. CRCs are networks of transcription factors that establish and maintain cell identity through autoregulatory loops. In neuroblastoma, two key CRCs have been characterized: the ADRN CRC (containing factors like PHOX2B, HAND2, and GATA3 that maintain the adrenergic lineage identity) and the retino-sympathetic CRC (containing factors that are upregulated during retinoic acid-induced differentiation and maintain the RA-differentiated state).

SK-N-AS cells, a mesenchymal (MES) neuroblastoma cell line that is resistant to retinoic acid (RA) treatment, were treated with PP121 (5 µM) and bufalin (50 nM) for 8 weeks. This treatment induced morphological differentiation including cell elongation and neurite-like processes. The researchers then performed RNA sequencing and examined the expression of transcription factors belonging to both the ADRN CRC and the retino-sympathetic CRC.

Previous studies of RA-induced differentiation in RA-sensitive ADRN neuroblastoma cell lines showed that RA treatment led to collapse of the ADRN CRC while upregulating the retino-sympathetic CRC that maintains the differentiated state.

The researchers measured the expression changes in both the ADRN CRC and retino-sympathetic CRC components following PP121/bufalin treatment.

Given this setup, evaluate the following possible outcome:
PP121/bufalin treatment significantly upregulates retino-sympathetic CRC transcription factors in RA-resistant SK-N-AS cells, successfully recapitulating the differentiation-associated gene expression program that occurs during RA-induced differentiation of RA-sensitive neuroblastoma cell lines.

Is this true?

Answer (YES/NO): NO